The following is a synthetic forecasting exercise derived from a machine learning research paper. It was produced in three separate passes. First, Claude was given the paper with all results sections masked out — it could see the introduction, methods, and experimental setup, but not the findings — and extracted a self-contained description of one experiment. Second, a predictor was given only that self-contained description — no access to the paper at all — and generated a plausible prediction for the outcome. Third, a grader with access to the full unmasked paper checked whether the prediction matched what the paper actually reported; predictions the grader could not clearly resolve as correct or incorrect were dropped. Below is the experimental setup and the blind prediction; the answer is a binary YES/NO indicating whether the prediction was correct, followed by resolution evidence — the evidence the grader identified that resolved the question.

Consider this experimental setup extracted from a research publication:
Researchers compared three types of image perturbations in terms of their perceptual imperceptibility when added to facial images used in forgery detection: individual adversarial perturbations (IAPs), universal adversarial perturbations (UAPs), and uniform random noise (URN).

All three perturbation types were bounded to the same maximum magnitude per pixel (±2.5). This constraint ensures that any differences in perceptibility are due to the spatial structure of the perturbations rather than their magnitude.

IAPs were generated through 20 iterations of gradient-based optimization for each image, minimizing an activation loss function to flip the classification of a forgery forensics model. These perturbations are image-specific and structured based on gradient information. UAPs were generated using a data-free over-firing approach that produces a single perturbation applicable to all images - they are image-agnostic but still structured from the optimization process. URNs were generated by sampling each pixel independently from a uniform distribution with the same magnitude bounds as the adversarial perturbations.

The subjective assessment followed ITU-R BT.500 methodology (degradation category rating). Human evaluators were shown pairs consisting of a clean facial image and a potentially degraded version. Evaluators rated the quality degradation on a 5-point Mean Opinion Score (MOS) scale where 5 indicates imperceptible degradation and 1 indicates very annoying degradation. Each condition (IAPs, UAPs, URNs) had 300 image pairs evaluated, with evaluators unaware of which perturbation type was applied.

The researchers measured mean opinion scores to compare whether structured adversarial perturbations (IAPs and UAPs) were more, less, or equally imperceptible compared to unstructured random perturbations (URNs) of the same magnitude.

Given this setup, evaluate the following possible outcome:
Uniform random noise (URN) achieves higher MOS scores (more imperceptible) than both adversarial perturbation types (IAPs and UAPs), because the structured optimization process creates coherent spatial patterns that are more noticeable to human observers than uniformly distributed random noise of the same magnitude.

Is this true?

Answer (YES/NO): NO